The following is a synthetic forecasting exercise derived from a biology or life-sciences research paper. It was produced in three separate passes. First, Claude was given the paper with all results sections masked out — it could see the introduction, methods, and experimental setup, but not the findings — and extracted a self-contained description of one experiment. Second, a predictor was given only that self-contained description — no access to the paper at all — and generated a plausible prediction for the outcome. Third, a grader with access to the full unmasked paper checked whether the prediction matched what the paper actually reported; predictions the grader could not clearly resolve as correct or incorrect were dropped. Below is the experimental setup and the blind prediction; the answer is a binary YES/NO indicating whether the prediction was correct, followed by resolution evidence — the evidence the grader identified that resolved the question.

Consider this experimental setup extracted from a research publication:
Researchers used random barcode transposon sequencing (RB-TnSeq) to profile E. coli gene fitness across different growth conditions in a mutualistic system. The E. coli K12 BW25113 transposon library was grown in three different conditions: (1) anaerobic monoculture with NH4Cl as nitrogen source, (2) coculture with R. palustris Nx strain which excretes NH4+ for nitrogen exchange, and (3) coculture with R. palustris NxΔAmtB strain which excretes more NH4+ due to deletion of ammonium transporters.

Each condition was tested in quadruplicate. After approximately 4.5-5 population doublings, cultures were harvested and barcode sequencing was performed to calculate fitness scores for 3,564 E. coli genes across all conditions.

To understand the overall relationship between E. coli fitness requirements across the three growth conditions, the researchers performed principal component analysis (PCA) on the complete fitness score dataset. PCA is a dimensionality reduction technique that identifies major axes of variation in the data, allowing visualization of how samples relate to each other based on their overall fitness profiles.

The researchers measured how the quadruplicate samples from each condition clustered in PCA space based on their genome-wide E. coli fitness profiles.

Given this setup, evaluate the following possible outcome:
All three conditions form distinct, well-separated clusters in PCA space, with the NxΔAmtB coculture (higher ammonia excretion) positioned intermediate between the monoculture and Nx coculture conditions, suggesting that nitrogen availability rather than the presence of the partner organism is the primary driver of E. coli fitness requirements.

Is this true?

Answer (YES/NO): NO